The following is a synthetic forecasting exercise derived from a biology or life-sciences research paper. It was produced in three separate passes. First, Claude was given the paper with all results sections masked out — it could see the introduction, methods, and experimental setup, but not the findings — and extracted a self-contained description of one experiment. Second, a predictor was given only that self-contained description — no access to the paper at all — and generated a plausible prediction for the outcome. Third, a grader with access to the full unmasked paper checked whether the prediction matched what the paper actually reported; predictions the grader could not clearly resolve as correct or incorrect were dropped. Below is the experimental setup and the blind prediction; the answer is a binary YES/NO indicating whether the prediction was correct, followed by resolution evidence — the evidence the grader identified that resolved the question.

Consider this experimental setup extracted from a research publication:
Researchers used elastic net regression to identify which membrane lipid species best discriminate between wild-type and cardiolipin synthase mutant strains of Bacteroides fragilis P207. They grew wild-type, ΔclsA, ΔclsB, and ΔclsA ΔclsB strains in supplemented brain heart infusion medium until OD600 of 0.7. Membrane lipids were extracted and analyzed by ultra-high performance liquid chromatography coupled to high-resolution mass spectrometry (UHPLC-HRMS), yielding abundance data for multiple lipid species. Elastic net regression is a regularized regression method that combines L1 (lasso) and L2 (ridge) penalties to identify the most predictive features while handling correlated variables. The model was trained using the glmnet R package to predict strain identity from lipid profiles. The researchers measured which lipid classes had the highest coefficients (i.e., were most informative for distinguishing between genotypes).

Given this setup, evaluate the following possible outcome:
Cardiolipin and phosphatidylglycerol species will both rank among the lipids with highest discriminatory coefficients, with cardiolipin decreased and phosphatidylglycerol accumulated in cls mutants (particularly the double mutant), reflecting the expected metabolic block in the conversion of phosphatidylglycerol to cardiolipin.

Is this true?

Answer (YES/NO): NO